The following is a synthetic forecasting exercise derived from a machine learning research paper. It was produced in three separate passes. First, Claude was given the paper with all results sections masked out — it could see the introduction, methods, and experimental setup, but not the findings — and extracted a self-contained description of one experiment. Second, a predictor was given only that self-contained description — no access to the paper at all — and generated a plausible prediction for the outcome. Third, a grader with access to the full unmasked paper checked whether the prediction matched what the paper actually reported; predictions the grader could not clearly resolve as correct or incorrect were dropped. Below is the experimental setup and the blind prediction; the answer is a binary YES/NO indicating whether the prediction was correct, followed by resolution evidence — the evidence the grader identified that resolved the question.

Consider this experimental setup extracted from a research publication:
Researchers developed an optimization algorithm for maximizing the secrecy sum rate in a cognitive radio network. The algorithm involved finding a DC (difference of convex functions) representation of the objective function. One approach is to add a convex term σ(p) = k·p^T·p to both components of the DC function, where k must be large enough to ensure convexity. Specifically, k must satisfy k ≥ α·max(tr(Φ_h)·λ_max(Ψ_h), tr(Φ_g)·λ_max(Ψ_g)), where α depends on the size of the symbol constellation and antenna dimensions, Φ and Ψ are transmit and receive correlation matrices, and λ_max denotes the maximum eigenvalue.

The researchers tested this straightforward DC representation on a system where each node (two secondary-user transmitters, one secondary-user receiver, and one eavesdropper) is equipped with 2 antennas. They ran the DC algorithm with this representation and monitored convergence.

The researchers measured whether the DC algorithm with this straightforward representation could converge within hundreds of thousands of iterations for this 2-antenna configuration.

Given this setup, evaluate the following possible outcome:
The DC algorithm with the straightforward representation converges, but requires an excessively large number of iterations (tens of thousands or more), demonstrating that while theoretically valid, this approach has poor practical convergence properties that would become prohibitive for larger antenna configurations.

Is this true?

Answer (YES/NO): NO